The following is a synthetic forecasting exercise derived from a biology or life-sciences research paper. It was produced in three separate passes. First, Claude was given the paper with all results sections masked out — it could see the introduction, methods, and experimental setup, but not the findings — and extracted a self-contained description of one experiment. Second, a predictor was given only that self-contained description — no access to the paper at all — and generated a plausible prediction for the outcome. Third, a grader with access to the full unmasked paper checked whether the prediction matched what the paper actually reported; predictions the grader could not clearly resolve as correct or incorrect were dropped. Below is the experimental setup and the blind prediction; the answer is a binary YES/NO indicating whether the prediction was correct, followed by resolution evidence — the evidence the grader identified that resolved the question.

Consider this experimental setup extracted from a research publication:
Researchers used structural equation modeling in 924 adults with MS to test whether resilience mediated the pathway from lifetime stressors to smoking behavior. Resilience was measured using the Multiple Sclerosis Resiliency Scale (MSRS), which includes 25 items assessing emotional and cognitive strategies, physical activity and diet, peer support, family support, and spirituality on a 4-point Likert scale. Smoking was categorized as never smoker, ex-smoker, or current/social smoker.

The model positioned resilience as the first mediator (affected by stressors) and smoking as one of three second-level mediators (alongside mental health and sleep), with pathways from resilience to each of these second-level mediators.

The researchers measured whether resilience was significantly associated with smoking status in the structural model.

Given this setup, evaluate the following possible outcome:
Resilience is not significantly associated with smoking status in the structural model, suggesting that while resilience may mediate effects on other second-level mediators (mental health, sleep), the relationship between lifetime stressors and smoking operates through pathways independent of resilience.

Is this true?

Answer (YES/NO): NO